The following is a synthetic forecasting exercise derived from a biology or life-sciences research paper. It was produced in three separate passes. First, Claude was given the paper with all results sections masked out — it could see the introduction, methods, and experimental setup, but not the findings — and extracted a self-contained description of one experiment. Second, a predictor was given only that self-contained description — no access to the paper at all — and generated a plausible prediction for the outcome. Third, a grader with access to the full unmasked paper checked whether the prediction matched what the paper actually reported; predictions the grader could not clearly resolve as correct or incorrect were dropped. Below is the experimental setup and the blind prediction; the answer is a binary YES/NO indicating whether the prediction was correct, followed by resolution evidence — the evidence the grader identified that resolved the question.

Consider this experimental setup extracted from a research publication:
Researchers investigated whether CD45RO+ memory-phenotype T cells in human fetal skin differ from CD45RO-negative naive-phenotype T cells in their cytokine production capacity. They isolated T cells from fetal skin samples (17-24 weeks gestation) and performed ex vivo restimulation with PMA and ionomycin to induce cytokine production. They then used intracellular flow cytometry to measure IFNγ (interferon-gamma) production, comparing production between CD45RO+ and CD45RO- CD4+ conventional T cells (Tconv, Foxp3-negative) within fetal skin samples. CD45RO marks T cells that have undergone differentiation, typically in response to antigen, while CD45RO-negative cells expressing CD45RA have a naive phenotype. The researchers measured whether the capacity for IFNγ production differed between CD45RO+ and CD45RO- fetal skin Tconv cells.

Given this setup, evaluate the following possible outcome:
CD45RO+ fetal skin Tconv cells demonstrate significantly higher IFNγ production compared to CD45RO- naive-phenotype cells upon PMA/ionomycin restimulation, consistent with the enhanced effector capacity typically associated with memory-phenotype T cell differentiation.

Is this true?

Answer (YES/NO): YES